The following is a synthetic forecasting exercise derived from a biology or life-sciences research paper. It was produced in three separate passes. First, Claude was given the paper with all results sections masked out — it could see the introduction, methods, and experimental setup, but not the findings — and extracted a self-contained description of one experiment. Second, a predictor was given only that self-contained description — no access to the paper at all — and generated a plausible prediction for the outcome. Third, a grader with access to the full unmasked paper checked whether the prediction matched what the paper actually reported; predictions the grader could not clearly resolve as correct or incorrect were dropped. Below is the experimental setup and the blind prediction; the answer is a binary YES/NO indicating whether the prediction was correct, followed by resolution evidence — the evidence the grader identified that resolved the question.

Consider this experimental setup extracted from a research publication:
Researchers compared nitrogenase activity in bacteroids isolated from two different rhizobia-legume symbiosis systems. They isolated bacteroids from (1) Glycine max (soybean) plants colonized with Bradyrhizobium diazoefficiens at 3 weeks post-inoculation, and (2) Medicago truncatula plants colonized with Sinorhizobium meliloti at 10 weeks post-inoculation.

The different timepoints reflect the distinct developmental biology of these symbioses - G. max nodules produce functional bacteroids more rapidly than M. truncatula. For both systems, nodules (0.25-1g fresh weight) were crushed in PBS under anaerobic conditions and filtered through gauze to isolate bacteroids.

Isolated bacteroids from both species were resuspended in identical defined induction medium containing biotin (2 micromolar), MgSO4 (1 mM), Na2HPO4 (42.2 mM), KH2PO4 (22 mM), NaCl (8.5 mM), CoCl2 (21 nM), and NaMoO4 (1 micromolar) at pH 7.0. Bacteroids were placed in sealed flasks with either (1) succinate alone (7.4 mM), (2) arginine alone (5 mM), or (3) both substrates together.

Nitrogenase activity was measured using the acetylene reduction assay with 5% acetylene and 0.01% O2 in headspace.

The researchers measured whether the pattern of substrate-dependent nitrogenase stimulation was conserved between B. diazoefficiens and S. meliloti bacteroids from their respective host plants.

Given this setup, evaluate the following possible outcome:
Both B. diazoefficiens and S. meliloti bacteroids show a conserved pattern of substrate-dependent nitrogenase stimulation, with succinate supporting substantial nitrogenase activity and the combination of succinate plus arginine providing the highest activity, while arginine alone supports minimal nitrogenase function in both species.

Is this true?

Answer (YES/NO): NO